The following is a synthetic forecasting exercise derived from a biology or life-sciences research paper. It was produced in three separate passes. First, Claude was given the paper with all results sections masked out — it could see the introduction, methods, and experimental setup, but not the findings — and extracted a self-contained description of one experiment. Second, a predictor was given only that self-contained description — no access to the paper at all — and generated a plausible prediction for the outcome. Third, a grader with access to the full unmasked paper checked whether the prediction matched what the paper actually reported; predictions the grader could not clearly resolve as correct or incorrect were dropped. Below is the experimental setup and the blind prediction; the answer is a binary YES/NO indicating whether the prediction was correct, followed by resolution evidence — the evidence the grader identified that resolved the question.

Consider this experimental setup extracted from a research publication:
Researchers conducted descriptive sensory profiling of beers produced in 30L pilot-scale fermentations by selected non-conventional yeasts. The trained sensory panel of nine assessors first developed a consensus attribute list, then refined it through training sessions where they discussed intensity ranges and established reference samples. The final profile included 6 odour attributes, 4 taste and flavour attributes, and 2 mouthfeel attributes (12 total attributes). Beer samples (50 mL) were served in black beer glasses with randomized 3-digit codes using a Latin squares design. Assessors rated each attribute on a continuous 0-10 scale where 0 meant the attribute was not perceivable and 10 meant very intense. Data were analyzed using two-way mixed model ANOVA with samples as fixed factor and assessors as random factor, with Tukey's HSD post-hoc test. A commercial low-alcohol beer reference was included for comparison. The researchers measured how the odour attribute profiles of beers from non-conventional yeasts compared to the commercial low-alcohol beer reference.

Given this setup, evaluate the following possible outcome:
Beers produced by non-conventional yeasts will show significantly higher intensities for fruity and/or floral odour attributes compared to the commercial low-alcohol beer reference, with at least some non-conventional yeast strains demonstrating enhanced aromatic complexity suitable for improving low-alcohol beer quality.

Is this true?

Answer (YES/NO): NO